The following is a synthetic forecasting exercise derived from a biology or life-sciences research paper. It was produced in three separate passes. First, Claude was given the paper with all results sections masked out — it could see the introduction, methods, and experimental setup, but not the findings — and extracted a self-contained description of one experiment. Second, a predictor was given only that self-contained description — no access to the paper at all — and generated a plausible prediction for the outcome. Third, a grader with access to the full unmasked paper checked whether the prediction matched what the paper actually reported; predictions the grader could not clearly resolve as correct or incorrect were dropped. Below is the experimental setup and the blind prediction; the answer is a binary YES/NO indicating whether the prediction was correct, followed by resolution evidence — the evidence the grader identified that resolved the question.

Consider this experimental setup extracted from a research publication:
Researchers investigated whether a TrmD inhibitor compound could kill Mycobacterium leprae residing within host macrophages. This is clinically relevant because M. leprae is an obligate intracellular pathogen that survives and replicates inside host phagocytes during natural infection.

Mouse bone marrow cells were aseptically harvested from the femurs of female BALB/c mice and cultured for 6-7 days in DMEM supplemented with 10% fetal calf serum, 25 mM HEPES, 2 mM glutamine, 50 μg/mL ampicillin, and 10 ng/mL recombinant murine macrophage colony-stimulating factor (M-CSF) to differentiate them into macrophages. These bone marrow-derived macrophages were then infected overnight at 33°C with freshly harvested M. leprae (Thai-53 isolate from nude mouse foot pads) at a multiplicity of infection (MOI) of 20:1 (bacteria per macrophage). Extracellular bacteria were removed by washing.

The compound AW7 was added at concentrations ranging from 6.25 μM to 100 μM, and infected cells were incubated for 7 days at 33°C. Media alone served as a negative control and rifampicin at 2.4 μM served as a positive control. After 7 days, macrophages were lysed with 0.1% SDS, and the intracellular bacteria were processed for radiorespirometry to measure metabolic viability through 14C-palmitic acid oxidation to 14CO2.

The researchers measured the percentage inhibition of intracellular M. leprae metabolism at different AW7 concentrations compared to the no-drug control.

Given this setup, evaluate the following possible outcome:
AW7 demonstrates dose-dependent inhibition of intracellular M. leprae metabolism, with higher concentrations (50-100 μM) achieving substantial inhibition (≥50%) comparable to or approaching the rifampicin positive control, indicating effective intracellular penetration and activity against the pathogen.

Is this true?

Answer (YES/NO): NO